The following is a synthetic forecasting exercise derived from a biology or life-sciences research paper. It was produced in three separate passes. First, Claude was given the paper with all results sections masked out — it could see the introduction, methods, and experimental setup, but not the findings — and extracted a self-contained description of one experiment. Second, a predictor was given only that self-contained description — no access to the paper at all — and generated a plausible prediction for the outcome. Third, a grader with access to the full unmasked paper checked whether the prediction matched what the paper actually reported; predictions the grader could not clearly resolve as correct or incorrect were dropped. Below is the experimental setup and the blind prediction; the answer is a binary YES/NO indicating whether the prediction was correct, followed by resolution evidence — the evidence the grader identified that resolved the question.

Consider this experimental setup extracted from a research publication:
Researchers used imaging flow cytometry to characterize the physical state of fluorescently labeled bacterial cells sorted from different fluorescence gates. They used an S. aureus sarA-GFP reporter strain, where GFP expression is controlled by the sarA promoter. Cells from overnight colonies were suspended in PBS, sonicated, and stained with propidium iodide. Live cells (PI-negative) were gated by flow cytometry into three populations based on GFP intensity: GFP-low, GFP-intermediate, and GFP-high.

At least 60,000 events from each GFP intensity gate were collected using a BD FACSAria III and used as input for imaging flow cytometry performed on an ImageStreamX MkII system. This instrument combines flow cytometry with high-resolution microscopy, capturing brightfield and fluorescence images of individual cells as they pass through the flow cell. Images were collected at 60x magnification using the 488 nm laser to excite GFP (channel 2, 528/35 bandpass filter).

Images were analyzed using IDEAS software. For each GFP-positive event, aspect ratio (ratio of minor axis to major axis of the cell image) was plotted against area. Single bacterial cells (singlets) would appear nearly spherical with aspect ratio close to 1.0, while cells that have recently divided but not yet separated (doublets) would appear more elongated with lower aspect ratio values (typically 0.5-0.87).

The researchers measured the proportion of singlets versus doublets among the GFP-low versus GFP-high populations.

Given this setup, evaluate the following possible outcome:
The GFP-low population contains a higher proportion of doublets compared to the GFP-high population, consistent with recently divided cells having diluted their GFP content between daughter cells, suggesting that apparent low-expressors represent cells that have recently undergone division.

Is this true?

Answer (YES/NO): NO